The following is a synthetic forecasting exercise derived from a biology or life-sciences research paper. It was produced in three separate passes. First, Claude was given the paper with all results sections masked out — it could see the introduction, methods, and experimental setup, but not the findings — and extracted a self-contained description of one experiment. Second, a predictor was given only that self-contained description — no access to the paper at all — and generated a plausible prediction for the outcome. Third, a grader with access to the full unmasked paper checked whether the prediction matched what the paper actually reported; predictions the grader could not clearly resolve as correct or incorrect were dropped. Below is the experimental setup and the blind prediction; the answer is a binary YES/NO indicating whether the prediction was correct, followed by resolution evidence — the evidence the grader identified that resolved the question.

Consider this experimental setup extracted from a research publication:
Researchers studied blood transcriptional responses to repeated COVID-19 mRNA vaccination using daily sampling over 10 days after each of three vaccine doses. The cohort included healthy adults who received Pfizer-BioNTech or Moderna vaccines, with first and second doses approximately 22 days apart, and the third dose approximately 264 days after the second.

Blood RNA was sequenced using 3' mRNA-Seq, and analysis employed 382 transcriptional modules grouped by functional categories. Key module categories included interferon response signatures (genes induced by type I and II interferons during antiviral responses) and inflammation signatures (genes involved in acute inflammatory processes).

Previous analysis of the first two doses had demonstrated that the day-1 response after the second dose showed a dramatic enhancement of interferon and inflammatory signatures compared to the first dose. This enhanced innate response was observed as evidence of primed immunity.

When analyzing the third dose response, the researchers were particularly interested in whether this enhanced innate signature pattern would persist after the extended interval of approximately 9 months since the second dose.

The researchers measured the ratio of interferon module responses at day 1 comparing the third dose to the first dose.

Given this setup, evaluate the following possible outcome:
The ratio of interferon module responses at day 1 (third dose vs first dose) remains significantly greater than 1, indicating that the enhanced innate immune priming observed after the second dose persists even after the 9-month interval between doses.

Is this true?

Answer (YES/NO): YES